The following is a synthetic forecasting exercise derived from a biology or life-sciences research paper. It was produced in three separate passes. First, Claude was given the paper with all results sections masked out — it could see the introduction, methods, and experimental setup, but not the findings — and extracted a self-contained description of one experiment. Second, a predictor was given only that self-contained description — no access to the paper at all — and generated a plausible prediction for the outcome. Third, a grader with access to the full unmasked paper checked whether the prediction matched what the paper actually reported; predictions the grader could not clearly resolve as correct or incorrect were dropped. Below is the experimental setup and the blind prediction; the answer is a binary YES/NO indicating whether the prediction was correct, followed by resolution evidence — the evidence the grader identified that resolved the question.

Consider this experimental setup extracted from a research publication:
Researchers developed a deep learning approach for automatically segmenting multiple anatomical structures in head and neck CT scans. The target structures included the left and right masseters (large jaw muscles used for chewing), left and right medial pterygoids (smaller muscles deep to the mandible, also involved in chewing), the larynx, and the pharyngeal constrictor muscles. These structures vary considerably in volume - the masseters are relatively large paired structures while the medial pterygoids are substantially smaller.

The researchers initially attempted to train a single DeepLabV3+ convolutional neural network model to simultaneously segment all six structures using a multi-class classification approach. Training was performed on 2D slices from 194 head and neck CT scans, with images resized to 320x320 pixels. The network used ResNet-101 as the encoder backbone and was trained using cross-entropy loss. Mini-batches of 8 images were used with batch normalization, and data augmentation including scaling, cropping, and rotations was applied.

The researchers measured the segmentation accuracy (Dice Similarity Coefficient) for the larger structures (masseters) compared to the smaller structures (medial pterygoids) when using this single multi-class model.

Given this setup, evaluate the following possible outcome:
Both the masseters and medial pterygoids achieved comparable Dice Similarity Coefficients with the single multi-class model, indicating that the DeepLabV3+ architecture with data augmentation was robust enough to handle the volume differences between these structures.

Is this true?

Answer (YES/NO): NO